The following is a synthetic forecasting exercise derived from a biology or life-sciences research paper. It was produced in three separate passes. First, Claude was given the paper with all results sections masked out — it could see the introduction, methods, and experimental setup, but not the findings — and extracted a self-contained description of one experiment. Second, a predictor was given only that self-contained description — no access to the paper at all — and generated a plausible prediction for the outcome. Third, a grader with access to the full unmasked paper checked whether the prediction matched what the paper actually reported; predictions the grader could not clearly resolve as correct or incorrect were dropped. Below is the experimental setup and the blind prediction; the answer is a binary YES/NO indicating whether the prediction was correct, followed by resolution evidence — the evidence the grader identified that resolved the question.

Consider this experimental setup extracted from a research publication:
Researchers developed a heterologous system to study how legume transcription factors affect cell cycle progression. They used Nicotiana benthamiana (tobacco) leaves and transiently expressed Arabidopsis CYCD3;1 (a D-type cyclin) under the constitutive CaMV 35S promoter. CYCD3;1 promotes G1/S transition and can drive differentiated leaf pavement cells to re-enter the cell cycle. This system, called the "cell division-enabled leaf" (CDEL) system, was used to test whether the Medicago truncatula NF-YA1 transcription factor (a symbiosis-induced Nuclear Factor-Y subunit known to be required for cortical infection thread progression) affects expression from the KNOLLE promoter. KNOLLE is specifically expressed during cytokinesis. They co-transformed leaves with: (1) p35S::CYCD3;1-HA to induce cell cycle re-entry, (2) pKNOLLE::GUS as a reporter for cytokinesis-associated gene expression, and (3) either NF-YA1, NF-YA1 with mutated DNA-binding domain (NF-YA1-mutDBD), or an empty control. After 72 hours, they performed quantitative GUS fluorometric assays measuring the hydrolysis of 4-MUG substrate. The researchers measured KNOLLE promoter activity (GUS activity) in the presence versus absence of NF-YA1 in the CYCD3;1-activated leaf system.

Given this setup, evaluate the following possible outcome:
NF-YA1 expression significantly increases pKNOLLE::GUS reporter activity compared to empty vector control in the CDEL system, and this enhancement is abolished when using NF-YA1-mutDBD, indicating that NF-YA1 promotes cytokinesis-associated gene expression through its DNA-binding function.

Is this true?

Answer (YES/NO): NO